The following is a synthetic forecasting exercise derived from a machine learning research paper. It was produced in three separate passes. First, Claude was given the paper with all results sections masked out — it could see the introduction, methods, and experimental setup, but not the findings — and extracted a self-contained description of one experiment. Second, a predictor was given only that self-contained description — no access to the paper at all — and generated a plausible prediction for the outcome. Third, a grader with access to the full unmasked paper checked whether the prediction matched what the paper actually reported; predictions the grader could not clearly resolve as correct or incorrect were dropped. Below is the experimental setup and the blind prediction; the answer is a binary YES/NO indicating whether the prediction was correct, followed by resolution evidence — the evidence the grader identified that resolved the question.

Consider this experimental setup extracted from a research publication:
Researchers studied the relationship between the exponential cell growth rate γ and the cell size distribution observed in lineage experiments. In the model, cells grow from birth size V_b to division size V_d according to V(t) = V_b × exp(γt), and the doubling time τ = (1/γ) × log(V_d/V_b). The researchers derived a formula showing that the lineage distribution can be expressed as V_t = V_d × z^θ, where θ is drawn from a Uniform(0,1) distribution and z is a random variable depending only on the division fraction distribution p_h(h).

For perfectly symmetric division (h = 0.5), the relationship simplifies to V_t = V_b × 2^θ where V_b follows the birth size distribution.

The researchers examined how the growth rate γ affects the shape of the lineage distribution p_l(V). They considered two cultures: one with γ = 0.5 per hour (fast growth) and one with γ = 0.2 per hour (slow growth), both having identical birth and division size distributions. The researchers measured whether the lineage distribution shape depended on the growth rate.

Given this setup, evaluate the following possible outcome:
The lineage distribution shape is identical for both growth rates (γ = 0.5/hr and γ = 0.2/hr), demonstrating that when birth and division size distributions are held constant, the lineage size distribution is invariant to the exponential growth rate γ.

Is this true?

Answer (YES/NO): YES